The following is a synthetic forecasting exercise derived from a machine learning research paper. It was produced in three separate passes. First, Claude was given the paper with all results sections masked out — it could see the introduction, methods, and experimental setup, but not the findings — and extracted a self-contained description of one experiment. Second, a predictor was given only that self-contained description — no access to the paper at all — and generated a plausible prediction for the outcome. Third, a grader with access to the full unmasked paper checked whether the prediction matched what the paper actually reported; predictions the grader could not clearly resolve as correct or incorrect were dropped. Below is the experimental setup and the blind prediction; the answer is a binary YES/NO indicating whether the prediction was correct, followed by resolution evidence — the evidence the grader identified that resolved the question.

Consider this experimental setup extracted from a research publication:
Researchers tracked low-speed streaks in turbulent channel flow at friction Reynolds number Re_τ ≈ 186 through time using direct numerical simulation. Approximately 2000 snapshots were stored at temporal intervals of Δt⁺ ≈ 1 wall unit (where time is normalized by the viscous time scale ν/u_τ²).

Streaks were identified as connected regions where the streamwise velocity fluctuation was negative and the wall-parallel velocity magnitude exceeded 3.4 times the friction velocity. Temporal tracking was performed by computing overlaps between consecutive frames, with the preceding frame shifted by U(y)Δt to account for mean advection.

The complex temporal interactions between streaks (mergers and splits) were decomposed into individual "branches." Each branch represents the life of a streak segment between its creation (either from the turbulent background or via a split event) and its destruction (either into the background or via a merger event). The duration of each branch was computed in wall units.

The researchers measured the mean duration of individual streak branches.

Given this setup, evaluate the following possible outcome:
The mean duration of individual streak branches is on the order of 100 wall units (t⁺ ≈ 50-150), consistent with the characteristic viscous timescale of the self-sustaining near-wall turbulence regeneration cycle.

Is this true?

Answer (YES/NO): NO